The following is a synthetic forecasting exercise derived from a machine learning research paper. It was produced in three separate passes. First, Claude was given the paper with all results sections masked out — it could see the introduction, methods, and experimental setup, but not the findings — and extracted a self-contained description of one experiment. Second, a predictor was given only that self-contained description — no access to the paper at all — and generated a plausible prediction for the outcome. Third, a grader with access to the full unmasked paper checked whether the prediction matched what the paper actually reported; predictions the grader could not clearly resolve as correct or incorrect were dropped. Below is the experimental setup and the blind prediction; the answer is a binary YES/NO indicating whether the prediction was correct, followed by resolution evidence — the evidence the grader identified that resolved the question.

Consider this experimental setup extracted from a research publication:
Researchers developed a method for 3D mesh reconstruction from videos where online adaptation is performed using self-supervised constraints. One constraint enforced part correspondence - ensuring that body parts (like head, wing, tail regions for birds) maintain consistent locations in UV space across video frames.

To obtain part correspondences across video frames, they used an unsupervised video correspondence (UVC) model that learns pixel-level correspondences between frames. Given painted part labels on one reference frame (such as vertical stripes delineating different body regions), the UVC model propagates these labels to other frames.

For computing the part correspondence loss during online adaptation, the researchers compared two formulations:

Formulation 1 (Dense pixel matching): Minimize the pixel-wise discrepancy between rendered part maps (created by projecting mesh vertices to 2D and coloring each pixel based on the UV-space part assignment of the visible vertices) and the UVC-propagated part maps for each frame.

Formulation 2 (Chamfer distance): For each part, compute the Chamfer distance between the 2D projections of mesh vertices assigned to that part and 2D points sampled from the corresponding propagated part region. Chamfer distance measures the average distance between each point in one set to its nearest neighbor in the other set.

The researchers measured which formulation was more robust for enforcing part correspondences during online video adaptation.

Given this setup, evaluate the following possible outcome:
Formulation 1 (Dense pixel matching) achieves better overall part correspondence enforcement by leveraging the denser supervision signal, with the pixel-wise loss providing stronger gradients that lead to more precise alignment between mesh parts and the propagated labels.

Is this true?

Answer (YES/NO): NO